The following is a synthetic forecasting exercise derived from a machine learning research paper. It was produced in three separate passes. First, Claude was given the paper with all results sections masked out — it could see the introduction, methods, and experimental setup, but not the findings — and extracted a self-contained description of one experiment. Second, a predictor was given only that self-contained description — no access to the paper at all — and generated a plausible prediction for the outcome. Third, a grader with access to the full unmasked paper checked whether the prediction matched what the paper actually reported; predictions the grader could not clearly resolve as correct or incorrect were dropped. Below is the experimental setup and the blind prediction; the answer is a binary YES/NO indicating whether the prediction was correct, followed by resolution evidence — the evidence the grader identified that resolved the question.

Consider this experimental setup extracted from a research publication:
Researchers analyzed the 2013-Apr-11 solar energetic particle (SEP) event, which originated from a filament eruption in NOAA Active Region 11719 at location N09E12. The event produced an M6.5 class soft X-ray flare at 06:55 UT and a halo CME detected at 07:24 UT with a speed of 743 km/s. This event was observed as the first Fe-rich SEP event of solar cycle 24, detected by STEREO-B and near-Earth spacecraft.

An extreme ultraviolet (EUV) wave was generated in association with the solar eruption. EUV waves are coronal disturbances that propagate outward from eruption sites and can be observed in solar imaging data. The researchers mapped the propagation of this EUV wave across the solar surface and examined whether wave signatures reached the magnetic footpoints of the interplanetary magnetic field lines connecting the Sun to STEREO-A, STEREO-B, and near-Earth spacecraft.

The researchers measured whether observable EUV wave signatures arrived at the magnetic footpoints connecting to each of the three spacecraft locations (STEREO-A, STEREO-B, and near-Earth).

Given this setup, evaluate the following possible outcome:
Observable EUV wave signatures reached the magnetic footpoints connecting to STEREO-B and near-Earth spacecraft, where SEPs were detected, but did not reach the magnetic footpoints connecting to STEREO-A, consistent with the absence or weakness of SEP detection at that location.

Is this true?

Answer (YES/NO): NO